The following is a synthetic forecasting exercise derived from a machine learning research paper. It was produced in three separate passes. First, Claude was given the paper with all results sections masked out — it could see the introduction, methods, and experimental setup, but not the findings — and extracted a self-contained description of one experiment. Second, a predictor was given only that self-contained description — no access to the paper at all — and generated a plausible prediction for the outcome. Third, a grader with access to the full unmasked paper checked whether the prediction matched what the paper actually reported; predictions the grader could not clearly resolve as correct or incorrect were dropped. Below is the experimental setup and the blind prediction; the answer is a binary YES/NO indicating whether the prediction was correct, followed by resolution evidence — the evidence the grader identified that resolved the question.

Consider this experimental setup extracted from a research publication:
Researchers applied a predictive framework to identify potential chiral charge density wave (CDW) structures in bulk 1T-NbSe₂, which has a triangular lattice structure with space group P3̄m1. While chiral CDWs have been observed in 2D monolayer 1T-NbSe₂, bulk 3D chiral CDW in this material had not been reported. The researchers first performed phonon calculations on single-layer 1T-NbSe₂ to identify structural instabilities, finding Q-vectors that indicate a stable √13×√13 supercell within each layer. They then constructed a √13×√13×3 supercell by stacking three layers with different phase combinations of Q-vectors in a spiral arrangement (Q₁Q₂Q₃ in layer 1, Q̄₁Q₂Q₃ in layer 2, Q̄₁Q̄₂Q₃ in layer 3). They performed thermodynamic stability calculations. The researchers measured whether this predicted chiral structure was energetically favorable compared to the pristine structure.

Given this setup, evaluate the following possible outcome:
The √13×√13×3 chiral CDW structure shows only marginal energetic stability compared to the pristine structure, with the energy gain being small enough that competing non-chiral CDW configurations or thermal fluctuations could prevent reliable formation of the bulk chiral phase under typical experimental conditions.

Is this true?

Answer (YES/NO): NO